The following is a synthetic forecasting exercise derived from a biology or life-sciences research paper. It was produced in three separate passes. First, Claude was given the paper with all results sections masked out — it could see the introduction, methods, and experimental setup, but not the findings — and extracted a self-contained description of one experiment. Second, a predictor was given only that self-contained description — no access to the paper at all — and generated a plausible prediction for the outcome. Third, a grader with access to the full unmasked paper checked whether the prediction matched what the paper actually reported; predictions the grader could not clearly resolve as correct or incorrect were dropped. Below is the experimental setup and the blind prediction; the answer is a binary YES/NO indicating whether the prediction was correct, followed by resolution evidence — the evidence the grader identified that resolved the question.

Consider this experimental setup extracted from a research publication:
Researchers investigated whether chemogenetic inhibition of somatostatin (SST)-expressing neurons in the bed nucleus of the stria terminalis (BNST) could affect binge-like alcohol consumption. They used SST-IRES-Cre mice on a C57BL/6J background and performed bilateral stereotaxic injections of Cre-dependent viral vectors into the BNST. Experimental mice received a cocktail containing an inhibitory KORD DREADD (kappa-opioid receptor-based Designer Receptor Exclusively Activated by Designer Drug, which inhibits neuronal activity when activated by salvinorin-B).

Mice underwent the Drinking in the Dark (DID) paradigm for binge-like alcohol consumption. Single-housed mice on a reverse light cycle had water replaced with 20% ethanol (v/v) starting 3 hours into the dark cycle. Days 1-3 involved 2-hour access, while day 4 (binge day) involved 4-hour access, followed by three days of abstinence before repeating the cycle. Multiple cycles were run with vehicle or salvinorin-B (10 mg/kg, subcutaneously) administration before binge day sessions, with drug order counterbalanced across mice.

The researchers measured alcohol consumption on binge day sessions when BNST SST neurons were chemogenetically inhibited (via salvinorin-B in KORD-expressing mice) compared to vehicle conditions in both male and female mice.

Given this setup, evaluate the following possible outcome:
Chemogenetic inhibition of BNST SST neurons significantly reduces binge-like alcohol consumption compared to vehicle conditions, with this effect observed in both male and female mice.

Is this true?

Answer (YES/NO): NO